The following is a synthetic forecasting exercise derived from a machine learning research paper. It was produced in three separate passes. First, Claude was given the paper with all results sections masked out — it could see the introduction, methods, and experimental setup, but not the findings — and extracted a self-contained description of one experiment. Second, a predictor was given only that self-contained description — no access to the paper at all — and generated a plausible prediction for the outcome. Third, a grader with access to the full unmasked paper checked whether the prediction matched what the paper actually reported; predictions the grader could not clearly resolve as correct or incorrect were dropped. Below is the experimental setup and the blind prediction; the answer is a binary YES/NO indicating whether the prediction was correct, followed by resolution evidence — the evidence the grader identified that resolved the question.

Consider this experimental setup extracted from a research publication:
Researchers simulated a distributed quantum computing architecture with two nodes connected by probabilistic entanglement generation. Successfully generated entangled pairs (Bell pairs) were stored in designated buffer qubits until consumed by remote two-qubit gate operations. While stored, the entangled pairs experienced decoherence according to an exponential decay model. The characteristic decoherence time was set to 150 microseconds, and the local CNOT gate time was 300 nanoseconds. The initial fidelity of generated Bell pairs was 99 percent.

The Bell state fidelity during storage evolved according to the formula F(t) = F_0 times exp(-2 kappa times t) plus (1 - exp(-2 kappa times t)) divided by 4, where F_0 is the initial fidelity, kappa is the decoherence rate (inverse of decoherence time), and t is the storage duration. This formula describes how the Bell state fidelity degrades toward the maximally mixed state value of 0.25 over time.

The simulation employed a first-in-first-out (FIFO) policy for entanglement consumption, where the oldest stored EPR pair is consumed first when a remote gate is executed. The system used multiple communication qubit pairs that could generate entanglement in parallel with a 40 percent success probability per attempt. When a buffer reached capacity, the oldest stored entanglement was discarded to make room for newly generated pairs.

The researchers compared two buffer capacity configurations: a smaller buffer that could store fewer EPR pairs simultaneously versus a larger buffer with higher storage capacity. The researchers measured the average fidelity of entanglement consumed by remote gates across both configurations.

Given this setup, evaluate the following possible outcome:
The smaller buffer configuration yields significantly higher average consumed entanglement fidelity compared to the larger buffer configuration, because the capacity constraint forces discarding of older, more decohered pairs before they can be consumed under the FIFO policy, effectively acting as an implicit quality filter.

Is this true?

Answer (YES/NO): NO